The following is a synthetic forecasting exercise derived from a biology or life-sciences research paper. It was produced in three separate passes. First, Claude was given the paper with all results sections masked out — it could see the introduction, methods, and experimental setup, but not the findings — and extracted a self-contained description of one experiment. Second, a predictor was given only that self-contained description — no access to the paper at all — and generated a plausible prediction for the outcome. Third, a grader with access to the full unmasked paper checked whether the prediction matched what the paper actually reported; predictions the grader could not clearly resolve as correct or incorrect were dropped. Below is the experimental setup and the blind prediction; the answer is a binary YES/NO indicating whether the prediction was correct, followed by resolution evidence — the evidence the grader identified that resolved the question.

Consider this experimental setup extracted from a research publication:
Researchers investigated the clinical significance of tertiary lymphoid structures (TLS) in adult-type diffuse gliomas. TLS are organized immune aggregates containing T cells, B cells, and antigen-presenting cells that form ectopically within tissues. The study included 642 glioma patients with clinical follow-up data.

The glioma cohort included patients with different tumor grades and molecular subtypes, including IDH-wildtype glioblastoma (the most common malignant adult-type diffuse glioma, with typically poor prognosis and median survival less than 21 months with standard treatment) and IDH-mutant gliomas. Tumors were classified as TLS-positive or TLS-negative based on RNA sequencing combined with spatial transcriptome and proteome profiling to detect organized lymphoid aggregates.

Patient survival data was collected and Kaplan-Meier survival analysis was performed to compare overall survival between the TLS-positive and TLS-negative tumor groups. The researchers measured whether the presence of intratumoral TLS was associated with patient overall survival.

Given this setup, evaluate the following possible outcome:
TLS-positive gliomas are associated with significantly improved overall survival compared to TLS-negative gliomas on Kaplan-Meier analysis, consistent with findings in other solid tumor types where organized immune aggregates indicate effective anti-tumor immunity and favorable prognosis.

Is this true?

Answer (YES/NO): YES